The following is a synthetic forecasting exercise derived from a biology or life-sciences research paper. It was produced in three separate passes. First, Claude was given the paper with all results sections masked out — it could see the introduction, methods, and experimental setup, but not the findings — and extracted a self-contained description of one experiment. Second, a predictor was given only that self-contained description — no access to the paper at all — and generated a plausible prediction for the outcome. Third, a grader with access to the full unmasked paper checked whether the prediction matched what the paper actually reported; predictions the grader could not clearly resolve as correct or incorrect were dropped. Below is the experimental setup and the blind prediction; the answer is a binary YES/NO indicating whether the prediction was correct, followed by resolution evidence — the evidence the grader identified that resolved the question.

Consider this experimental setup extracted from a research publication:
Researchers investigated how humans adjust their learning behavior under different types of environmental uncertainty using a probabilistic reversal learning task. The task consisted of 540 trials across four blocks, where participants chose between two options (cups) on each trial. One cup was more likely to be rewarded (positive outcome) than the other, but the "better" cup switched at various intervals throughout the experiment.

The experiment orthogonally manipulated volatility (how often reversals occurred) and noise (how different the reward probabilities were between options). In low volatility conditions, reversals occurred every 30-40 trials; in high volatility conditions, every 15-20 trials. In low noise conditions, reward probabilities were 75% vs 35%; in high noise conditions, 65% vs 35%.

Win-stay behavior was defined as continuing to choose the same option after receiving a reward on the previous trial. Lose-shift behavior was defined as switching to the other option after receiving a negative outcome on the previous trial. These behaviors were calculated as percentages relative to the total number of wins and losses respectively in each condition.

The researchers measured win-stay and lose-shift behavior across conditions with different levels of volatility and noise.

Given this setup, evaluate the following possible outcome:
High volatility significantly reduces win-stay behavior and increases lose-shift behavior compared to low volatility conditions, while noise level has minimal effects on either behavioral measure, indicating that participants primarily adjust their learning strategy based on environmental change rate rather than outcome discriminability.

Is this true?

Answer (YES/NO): NO